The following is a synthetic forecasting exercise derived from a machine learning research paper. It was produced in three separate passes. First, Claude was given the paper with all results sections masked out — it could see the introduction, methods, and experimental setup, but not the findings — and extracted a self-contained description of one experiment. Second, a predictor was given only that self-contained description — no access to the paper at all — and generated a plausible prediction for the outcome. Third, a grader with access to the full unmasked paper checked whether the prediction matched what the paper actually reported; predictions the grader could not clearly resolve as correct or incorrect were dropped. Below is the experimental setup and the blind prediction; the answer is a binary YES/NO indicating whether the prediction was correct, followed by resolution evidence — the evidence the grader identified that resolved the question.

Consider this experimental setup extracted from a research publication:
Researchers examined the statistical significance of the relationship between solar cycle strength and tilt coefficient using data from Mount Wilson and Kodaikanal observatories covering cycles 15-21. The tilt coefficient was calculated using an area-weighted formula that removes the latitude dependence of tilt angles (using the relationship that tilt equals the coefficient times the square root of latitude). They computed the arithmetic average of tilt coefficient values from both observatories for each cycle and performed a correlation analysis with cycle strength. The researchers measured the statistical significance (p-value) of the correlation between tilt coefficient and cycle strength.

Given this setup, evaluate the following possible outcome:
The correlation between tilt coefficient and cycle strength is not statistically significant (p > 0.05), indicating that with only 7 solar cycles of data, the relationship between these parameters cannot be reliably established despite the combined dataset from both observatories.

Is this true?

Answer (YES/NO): YES